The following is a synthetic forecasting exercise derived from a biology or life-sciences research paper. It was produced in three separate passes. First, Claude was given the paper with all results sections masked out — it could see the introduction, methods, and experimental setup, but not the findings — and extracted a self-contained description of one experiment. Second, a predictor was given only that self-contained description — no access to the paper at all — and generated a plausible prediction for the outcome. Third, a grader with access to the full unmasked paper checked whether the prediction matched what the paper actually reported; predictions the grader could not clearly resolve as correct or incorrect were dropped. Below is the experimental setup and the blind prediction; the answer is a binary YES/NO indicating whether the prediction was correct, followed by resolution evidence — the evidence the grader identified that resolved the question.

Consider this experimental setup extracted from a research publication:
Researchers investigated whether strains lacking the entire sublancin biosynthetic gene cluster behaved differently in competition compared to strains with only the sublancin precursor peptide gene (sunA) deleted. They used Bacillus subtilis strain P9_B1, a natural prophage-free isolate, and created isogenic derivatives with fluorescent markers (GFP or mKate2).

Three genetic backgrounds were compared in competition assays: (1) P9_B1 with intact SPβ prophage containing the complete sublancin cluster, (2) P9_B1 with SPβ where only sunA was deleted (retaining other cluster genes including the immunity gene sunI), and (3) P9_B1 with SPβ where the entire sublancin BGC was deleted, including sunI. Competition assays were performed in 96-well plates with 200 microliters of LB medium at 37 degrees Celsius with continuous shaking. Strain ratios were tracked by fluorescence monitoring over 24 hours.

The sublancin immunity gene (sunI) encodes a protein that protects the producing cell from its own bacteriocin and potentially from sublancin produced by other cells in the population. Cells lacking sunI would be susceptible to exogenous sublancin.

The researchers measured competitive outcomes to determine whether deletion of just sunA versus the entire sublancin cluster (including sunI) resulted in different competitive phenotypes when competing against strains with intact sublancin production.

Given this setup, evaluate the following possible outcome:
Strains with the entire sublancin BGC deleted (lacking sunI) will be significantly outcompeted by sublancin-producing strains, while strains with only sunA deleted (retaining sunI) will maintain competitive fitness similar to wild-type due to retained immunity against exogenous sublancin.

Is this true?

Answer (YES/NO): YES